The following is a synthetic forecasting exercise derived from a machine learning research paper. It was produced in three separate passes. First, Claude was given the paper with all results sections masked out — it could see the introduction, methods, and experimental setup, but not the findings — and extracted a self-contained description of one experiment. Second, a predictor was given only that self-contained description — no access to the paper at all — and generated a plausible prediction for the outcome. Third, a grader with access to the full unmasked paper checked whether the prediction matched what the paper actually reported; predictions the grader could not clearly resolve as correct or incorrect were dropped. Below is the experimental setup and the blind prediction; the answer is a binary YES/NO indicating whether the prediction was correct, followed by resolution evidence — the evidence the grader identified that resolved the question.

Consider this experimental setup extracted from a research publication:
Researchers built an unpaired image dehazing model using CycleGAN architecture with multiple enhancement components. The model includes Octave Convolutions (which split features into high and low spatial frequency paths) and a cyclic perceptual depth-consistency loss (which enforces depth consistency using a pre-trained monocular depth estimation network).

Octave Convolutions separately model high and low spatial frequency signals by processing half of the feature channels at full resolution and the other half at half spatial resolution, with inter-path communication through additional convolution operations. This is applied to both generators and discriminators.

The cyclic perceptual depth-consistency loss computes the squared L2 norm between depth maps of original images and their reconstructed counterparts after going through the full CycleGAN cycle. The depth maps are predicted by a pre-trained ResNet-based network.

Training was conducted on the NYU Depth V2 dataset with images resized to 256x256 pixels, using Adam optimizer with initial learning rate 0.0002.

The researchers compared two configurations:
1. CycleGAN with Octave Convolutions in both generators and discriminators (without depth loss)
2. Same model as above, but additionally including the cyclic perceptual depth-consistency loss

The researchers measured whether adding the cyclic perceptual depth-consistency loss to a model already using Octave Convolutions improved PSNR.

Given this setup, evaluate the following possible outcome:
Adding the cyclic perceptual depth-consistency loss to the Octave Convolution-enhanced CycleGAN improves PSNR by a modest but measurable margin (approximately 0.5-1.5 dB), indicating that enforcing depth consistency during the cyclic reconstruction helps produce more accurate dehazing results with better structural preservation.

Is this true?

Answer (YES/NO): YES